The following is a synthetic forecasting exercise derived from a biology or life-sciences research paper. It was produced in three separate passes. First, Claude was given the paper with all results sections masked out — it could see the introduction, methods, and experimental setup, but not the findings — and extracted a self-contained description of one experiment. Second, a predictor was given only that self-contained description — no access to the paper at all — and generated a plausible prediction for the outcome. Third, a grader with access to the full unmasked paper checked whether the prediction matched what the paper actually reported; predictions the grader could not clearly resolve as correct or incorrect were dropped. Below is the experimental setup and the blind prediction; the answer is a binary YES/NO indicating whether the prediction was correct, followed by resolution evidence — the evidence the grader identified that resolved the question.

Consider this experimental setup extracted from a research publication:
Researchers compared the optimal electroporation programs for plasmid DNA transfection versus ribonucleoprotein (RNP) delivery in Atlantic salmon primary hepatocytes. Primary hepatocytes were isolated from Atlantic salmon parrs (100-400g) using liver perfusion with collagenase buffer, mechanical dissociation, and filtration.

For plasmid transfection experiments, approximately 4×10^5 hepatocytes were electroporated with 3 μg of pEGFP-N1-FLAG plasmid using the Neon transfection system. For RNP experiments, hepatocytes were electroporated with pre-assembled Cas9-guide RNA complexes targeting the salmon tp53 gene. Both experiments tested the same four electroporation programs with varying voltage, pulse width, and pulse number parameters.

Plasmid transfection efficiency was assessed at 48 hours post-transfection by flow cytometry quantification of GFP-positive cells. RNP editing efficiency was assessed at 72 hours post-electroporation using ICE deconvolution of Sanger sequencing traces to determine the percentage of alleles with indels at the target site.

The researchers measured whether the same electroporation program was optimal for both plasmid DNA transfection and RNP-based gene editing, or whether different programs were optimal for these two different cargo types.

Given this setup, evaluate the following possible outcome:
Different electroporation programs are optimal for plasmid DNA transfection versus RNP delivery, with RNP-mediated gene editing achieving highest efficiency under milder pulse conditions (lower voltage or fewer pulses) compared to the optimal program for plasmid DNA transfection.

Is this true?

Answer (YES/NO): NO